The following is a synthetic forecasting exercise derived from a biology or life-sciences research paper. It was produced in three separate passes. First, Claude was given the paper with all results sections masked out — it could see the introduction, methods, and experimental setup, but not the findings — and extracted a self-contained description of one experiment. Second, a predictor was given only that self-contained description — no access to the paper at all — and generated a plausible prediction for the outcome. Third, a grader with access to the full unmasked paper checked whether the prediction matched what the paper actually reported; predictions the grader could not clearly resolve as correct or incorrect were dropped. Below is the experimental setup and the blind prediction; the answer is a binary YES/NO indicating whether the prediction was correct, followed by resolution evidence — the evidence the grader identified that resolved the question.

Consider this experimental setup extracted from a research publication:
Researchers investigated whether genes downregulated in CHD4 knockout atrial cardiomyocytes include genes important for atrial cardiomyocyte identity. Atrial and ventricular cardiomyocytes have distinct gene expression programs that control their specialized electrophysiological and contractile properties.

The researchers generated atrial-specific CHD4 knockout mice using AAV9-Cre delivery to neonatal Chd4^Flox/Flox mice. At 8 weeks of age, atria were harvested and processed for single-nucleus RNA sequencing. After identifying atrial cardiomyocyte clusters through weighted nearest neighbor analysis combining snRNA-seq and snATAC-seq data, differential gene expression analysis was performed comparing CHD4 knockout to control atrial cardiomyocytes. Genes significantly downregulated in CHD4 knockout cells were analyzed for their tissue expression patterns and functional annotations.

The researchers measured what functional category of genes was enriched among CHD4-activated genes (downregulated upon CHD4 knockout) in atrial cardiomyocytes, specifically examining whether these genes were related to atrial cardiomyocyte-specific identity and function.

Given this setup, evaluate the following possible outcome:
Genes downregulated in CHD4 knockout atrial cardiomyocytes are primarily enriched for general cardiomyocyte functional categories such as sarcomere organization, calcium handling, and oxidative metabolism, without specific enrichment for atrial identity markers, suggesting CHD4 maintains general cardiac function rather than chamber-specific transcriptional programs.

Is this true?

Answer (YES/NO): NO